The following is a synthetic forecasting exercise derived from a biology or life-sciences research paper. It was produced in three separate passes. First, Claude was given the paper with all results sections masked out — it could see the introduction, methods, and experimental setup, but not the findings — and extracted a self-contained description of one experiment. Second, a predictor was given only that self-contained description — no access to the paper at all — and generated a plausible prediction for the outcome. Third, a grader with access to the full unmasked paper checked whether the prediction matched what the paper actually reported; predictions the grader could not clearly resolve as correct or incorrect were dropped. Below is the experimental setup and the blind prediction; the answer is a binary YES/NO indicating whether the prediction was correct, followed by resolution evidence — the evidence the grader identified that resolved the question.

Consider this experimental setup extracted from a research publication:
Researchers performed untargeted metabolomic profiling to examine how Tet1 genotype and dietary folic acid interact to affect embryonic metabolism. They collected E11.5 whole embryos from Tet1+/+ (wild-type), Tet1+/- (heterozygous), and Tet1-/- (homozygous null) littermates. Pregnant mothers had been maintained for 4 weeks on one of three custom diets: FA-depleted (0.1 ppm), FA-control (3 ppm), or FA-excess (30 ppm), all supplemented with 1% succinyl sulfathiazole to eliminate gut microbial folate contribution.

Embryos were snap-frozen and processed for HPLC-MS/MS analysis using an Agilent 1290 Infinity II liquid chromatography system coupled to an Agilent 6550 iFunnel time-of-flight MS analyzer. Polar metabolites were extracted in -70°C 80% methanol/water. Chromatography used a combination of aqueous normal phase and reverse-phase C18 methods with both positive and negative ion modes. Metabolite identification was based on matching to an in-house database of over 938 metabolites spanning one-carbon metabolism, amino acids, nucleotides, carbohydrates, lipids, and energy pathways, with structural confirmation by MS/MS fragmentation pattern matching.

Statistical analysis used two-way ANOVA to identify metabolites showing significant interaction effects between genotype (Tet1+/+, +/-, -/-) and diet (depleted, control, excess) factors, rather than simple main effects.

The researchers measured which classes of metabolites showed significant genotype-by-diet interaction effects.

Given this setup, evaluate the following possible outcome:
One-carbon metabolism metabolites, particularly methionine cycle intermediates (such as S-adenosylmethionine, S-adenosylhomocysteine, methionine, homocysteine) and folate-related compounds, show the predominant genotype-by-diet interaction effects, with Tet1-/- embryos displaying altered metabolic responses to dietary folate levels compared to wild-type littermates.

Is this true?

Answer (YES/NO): NO